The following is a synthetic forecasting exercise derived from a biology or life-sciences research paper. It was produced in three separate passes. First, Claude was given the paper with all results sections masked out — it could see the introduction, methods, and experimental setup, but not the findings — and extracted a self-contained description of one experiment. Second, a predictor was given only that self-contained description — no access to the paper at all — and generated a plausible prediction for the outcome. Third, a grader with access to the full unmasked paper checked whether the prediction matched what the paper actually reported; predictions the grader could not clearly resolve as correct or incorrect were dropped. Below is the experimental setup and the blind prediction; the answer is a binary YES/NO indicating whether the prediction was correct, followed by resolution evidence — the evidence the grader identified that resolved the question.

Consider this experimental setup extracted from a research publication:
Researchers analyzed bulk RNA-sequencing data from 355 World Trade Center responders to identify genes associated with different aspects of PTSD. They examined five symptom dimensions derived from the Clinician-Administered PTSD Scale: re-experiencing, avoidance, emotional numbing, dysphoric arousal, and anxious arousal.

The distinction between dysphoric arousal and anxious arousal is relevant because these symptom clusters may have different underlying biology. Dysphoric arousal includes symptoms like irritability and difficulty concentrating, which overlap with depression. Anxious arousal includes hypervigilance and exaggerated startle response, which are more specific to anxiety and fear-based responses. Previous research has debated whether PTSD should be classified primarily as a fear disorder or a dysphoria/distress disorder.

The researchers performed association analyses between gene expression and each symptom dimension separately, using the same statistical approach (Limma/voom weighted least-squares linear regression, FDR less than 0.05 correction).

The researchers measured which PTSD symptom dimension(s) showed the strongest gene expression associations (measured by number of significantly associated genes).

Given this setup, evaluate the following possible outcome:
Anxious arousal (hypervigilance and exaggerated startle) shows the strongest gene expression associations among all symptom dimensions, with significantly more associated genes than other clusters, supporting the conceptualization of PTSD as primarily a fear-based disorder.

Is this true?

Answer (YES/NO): YES